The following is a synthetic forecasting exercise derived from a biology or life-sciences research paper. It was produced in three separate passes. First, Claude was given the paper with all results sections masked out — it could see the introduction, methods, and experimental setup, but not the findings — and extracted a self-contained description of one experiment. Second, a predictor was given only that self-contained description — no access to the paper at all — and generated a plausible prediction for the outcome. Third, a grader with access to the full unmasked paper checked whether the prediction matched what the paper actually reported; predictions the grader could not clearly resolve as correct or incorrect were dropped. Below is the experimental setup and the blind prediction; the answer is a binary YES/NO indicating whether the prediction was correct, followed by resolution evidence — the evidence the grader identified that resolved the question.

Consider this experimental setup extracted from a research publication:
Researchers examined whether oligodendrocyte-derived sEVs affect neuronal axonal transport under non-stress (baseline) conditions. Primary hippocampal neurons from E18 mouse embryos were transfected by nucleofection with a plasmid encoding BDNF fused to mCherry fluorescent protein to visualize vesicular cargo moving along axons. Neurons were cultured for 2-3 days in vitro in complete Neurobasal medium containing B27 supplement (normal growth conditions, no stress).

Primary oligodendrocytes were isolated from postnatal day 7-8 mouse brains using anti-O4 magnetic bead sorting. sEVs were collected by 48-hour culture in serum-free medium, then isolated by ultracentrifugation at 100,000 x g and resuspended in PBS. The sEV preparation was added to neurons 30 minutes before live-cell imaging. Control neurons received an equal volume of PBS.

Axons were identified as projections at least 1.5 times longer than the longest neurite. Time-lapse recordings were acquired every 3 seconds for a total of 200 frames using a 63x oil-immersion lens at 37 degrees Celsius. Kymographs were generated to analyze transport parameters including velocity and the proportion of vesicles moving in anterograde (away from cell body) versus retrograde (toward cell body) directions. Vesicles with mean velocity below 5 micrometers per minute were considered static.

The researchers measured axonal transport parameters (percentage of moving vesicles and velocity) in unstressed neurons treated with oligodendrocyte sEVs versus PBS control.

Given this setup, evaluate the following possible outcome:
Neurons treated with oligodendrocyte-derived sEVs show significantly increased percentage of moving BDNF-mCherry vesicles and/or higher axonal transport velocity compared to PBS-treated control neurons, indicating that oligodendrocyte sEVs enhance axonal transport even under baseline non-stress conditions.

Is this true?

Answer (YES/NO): NO